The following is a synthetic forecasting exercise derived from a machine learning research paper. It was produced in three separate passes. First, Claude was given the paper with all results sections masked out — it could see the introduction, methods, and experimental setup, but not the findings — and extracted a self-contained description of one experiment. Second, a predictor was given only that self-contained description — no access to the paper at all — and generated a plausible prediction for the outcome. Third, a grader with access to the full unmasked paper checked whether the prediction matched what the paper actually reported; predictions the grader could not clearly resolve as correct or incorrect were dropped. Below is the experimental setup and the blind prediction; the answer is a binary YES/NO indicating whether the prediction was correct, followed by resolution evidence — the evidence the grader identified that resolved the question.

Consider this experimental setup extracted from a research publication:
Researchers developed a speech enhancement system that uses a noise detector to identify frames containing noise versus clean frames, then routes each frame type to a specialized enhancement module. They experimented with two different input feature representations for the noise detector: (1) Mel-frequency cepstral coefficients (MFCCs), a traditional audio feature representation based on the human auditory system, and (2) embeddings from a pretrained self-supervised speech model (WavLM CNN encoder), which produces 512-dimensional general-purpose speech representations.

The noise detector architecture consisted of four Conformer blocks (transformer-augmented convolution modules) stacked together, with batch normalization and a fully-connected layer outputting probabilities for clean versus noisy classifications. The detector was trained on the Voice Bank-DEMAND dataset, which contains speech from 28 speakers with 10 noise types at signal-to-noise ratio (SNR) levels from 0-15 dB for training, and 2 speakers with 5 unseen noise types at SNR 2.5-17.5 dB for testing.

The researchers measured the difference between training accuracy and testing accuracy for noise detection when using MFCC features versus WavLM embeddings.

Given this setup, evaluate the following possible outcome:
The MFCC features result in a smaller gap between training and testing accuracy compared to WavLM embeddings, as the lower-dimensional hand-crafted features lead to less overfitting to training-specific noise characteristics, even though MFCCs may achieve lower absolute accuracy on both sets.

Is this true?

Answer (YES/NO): NO